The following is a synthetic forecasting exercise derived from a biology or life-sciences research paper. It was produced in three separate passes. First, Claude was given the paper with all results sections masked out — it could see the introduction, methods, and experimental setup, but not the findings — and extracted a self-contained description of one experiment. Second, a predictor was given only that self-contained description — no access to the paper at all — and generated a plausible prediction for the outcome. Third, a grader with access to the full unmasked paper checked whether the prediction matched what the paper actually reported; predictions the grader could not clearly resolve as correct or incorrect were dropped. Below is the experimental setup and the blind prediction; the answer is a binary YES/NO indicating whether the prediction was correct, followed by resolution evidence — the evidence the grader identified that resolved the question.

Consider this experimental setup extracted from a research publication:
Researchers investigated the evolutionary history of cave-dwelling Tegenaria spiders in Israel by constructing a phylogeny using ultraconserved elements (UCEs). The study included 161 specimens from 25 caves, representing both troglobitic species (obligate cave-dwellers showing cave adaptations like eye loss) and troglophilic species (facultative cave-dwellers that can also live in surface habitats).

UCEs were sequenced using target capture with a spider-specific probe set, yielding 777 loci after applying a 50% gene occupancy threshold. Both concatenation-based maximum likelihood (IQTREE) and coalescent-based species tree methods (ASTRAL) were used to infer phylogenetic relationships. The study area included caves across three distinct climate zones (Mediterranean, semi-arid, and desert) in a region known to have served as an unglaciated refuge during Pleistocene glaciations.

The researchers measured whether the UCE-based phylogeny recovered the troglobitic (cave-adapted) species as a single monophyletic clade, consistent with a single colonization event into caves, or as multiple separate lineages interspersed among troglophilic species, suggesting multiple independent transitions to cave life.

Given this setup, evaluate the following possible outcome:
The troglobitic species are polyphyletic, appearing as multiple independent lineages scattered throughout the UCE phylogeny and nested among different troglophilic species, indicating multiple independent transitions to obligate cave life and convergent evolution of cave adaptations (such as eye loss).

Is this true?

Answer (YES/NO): NO